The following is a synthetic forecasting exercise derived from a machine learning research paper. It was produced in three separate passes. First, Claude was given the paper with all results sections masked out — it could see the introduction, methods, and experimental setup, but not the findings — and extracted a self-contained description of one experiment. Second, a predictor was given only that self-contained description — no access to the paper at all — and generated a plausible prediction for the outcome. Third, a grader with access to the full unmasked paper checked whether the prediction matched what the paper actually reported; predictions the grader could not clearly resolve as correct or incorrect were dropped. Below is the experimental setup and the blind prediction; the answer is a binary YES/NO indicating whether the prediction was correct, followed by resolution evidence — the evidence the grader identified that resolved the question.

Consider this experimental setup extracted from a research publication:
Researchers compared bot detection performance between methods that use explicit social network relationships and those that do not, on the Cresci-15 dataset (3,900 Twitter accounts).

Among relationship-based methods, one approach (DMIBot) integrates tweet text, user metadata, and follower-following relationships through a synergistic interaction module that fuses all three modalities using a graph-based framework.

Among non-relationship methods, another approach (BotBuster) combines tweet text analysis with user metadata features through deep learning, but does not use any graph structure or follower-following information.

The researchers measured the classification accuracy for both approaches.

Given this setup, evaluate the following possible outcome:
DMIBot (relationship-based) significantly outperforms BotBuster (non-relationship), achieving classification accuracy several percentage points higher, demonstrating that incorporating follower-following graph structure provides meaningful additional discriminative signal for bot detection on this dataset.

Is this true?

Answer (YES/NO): NO